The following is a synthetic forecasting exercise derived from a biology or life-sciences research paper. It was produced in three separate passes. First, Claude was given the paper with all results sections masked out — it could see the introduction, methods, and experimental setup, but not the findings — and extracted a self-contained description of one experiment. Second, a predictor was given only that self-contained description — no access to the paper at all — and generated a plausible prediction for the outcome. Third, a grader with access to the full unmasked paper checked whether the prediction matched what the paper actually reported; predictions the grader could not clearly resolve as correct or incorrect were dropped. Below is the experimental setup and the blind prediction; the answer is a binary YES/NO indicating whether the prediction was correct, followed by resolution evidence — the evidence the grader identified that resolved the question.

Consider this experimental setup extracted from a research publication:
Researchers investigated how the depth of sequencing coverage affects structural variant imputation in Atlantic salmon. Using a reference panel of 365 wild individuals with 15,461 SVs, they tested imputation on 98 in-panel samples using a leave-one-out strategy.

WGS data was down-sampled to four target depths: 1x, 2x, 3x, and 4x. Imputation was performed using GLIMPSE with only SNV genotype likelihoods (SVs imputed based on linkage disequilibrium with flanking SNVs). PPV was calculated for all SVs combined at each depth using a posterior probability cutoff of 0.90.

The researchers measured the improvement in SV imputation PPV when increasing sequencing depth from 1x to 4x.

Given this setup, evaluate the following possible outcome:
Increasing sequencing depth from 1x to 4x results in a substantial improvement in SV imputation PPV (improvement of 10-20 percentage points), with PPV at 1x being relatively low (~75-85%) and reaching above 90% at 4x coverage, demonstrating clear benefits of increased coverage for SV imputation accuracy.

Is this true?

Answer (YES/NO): NO